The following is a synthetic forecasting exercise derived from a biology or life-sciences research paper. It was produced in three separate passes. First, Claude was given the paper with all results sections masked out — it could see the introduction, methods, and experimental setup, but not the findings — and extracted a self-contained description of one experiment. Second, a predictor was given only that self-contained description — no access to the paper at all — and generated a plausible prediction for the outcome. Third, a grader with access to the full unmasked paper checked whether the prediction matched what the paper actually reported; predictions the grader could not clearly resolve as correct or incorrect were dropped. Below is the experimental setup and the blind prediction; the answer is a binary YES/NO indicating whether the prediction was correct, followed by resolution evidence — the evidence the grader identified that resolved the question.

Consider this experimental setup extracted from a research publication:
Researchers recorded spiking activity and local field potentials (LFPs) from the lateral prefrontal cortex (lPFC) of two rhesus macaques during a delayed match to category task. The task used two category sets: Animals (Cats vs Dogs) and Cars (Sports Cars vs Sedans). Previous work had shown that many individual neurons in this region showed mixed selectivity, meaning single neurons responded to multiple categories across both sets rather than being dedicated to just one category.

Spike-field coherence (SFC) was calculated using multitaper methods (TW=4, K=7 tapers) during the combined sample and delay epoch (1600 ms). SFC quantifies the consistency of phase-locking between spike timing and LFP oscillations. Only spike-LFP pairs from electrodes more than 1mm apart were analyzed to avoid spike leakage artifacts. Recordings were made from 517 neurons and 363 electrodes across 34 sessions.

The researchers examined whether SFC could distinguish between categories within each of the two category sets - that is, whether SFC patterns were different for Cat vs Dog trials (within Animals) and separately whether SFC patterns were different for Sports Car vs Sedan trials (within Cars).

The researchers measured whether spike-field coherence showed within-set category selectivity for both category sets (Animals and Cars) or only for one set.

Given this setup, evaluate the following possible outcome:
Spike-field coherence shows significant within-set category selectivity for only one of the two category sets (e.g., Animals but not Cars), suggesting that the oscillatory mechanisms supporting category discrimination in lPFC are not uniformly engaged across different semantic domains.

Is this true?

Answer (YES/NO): NO